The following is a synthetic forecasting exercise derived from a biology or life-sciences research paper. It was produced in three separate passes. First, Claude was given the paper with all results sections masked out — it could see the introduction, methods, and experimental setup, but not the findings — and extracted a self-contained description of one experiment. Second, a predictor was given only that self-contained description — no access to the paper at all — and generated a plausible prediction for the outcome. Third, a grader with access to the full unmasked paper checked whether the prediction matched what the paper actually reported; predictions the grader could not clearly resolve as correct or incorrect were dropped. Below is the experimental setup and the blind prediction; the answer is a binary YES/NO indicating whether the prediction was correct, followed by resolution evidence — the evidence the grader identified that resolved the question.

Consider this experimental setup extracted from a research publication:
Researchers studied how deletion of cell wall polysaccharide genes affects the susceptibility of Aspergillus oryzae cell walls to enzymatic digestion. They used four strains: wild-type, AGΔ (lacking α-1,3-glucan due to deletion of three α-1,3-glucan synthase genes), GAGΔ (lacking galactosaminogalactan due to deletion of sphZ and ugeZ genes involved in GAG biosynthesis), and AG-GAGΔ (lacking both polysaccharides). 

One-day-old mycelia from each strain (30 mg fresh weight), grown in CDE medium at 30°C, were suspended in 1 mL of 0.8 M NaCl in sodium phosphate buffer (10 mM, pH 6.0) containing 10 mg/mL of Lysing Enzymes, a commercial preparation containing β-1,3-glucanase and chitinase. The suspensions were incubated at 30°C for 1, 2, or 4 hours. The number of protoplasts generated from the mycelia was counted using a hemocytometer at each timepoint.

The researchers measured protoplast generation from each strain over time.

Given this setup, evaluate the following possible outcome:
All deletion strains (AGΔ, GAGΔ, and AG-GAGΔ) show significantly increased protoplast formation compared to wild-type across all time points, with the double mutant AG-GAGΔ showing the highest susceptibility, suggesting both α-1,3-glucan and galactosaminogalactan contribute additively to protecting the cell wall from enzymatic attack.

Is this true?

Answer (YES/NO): NO